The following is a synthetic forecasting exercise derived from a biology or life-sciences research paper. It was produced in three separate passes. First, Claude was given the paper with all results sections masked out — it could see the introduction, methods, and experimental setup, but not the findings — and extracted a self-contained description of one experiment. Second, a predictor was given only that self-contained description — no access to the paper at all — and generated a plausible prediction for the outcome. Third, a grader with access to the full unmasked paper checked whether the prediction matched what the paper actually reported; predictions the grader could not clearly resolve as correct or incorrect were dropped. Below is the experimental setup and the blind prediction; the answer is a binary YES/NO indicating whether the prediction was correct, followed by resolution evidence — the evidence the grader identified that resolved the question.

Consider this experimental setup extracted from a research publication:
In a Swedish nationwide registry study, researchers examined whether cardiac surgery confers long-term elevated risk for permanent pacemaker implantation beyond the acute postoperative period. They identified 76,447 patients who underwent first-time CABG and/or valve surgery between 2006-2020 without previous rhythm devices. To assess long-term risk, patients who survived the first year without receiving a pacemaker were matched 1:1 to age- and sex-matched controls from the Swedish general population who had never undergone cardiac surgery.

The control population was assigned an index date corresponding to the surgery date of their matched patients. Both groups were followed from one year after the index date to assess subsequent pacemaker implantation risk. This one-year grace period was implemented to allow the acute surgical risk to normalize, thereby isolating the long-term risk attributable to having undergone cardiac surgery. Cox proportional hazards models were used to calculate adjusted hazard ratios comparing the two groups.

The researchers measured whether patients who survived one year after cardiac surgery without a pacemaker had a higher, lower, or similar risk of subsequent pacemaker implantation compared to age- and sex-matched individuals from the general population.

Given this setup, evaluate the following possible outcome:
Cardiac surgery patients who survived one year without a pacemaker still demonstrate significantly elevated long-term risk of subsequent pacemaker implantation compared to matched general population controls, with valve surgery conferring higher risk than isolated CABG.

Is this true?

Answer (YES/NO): YES